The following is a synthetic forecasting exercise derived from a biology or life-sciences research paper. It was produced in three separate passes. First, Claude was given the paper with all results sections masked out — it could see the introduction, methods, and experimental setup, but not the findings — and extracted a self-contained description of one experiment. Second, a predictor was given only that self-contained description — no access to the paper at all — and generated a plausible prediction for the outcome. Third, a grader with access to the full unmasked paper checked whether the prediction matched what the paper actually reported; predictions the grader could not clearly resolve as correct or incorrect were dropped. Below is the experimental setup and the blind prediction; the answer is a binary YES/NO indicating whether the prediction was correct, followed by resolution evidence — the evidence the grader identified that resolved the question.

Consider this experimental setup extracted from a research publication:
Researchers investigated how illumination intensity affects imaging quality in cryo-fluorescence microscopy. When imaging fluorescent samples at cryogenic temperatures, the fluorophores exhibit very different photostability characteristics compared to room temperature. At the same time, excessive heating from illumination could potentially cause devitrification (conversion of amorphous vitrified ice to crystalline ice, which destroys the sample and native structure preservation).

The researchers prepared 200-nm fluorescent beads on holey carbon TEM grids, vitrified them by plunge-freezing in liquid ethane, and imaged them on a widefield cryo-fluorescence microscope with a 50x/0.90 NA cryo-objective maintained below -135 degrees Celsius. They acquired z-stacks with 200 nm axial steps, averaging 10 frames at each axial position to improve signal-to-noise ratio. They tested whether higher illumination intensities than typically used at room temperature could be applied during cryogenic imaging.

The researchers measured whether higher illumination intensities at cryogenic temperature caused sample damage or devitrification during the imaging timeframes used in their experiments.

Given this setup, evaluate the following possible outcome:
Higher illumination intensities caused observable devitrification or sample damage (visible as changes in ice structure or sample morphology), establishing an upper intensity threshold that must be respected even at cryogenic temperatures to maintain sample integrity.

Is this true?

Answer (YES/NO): NO